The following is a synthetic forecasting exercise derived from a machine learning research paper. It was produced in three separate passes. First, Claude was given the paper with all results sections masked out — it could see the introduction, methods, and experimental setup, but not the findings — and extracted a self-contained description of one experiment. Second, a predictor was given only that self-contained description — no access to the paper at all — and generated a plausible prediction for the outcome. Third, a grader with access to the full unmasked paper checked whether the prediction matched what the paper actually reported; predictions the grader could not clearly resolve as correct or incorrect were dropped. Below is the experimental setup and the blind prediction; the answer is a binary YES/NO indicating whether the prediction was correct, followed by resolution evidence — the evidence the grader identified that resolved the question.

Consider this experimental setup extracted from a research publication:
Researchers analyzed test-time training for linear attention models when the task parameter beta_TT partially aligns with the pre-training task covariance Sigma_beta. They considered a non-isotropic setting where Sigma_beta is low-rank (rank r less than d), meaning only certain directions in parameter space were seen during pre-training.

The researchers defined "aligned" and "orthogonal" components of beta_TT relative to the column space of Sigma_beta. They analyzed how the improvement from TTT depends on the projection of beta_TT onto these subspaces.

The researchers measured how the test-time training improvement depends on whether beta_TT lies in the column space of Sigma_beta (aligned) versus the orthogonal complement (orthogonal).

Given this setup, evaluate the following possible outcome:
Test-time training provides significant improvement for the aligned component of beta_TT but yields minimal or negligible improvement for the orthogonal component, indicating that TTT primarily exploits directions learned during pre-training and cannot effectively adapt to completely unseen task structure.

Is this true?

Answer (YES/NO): NO